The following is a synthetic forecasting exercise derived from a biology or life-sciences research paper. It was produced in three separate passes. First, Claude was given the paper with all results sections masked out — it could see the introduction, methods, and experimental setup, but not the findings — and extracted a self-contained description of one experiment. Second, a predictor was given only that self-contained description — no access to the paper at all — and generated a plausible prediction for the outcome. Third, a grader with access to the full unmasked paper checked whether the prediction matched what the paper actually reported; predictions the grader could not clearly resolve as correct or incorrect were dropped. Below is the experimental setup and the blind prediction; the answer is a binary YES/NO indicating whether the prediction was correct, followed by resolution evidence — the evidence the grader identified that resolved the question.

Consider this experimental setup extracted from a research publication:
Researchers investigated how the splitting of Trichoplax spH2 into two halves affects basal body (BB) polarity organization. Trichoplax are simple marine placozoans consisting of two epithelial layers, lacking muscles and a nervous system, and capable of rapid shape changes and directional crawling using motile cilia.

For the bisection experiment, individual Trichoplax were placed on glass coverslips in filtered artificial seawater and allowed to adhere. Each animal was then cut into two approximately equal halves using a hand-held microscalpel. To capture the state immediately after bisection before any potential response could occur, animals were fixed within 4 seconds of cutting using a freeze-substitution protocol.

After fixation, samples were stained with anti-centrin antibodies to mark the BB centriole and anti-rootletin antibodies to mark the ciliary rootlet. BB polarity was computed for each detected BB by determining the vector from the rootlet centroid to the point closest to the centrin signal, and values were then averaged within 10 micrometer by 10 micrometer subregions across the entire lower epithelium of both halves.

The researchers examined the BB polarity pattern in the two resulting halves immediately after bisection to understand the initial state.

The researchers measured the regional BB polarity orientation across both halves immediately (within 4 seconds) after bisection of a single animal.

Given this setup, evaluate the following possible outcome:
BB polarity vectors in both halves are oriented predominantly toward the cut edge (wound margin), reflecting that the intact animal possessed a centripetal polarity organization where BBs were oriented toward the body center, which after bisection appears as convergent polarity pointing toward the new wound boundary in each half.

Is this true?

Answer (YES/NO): NO